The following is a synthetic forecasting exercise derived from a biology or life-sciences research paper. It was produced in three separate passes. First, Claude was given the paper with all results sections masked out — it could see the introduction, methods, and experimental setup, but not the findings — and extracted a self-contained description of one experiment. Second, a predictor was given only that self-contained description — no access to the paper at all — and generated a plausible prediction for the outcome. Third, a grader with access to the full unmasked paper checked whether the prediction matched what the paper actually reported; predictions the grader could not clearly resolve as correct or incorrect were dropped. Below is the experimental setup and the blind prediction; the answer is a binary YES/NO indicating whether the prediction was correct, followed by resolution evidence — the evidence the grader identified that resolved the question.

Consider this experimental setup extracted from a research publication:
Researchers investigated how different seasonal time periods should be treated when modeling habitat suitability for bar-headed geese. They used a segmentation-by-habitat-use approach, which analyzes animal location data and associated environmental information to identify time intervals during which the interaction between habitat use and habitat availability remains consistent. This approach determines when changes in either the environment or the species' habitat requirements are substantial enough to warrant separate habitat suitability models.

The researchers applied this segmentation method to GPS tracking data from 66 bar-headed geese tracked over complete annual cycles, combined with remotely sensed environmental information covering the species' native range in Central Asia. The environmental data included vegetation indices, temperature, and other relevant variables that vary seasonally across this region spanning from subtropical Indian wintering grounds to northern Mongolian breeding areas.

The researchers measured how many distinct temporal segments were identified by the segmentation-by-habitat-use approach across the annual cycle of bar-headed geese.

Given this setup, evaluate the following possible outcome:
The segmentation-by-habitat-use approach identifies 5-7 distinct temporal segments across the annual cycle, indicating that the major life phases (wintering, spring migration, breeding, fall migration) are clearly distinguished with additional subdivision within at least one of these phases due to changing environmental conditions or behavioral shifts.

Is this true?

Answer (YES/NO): YES